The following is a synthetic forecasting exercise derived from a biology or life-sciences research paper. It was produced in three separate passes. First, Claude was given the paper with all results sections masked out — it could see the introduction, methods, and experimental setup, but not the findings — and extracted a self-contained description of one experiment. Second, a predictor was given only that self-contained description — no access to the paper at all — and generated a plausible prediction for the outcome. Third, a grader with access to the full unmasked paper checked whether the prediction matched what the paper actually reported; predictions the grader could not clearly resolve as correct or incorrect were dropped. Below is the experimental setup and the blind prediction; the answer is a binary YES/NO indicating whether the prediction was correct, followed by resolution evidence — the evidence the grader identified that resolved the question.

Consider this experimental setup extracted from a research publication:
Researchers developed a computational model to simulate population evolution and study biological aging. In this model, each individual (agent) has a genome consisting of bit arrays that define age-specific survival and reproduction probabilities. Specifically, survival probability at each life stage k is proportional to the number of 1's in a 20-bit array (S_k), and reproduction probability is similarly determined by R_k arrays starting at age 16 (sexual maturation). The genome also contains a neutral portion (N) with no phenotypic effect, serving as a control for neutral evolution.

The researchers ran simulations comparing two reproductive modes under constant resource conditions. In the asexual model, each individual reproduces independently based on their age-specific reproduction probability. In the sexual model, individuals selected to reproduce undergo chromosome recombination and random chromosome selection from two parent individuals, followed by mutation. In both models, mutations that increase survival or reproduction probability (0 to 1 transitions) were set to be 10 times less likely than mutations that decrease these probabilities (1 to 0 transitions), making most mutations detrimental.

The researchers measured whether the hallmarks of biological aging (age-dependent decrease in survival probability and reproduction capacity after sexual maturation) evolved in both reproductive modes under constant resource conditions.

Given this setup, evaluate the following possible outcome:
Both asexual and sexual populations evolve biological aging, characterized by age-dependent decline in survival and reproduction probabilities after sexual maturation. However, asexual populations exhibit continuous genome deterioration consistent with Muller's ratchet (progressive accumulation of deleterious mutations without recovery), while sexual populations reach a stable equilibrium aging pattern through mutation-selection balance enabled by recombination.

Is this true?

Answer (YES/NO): NO